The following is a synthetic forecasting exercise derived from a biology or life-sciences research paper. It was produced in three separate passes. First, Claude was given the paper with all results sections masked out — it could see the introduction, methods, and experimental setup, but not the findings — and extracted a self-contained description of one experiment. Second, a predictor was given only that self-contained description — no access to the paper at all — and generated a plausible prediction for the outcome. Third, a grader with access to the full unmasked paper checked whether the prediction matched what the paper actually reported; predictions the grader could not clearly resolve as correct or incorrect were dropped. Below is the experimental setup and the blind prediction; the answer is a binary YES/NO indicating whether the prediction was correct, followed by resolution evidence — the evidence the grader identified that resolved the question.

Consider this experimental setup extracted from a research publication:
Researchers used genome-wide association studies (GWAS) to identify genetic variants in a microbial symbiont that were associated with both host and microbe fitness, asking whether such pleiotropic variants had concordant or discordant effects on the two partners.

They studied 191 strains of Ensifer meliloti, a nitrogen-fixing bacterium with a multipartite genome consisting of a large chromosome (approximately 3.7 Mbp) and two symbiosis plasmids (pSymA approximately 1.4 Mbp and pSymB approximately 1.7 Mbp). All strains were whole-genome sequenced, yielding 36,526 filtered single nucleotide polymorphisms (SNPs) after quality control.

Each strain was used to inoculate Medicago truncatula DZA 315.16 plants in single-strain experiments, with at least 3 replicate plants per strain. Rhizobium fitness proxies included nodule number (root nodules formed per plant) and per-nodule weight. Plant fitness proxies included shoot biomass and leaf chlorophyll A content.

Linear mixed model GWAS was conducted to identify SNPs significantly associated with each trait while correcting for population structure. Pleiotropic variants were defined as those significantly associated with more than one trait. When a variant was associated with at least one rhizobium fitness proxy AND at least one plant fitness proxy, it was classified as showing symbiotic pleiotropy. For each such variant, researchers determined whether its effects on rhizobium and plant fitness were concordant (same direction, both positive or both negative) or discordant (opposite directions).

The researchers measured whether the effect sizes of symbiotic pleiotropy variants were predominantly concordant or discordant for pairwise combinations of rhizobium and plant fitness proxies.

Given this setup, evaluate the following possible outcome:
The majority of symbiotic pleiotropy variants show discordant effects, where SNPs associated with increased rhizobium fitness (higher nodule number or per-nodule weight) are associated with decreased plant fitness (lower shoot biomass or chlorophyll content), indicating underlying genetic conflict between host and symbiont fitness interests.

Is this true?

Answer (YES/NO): NO